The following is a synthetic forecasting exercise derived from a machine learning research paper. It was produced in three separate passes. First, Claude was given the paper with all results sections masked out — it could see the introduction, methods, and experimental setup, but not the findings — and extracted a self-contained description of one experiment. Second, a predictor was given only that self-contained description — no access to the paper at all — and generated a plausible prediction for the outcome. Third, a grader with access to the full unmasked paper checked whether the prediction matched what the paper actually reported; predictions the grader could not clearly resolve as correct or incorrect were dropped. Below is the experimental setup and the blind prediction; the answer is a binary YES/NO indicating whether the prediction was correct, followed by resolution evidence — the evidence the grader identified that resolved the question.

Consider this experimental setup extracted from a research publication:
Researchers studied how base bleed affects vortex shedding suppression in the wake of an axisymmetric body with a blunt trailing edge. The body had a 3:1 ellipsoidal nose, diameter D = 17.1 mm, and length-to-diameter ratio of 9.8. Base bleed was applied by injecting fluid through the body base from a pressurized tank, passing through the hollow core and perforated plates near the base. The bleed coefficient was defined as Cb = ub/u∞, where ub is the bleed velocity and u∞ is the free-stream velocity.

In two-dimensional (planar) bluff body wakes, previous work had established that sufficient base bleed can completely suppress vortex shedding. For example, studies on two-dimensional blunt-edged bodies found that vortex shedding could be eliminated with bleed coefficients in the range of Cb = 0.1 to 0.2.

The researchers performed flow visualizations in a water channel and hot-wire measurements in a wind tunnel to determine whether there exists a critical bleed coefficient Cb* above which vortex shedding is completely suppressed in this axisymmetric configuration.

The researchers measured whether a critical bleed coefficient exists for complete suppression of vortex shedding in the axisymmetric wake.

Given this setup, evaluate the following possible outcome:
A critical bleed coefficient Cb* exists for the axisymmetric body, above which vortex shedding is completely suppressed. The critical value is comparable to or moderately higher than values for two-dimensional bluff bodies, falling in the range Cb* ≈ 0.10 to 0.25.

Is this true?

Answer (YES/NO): YES